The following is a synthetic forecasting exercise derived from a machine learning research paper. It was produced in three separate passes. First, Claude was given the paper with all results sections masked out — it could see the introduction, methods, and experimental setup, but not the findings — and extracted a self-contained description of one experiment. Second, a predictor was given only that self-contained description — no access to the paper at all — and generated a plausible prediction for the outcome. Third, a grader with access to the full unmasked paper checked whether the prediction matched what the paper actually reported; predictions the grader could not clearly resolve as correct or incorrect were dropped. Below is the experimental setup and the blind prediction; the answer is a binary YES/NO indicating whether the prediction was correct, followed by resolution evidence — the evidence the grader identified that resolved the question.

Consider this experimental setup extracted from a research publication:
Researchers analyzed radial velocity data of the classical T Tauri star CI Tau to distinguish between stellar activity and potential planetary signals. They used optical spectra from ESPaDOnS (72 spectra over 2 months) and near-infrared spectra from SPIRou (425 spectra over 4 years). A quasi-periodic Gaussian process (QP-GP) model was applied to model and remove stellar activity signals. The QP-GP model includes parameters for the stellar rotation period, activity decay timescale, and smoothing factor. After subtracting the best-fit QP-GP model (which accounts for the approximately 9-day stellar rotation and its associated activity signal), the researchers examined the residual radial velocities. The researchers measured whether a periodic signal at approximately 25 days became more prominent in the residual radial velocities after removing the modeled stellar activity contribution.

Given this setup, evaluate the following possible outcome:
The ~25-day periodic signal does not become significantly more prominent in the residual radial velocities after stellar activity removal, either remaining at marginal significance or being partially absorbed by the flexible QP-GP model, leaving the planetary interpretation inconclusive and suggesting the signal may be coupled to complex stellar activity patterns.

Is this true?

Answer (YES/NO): NO